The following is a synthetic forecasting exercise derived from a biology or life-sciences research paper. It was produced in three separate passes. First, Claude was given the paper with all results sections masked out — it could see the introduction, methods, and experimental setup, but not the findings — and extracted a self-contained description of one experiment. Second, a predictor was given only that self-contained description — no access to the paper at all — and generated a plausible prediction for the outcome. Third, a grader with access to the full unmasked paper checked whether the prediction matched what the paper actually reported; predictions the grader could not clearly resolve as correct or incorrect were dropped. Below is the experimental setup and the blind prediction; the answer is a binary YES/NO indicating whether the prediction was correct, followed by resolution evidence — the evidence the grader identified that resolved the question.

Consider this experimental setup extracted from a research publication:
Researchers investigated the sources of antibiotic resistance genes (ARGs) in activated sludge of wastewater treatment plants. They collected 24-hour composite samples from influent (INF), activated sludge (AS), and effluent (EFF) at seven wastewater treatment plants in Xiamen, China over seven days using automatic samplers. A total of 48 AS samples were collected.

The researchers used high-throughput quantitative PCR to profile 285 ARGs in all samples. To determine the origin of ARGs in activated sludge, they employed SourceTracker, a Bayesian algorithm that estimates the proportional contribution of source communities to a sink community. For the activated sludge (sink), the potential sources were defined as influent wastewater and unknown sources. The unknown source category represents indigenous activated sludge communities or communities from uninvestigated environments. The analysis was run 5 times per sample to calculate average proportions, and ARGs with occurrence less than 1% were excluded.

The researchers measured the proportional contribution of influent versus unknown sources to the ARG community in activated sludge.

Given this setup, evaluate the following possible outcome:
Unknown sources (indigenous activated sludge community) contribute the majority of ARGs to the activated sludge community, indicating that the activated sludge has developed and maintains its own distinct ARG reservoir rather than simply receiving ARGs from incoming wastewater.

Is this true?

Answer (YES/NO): YES